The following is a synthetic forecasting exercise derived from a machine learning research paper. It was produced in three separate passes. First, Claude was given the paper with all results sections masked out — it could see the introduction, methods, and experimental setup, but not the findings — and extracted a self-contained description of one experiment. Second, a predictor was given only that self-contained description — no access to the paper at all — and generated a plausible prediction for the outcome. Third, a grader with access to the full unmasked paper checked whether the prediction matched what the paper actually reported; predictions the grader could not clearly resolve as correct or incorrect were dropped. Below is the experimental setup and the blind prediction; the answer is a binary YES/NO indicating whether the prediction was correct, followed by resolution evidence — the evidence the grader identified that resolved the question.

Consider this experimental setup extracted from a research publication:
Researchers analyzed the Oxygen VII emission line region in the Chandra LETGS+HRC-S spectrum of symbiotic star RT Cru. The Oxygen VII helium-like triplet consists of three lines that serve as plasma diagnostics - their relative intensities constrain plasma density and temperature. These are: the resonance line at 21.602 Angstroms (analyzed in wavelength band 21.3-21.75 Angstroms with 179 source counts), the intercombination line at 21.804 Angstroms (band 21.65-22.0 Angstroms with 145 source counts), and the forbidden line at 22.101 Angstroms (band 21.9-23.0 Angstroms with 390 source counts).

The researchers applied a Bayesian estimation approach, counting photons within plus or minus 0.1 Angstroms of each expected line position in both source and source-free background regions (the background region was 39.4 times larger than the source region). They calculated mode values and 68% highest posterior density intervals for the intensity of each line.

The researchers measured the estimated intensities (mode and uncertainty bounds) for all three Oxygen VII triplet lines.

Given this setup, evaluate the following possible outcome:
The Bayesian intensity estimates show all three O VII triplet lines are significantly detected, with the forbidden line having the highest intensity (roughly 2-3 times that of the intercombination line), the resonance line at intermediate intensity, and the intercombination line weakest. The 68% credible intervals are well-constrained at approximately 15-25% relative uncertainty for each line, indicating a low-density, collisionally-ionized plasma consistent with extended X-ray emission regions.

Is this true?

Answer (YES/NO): NO